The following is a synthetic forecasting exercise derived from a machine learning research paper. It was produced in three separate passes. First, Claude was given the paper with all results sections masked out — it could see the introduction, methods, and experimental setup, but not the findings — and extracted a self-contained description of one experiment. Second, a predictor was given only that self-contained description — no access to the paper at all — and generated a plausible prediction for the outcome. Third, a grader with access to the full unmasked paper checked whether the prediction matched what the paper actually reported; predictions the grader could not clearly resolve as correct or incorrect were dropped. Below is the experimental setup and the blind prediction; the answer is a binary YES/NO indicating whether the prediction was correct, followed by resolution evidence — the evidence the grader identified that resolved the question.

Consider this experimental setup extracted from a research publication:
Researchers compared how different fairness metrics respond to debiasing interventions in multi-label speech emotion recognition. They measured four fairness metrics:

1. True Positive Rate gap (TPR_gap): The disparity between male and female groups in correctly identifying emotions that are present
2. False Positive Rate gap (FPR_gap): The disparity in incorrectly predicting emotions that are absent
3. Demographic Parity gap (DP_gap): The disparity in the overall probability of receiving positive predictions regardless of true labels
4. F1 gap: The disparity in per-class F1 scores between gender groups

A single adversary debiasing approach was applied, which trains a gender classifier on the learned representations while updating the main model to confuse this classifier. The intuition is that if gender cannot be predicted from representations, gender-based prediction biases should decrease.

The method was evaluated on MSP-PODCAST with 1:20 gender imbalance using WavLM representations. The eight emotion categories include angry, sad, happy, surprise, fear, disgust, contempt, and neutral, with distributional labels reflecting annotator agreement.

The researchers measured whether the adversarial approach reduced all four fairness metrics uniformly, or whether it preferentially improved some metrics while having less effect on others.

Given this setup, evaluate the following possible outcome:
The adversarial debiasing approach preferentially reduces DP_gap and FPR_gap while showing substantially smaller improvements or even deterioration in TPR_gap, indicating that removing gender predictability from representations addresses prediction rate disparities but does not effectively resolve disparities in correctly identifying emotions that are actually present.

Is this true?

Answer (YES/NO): NO